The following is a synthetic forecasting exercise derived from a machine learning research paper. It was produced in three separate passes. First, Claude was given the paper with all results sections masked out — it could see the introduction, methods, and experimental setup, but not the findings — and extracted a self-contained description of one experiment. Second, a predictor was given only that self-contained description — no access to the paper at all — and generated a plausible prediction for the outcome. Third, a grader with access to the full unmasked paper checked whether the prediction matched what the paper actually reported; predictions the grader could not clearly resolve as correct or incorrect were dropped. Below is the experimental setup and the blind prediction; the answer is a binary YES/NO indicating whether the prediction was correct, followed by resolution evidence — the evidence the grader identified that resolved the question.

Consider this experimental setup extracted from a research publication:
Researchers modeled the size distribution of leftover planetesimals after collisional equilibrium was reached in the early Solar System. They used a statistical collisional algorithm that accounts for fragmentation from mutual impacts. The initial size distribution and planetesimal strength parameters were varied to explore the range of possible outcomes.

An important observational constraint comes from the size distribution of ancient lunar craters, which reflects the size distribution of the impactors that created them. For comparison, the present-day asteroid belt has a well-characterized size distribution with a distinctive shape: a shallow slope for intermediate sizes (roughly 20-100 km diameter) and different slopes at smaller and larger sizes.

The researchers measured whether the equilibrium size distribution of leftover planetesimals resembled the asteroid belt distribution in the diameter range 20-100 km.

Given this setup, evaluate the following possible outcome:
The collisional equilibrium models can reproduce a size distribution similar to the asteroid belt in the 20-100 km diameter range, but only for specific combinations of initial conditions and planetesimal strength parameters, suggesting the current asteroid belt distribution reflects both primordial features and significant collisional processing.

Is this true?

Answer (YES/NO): NO